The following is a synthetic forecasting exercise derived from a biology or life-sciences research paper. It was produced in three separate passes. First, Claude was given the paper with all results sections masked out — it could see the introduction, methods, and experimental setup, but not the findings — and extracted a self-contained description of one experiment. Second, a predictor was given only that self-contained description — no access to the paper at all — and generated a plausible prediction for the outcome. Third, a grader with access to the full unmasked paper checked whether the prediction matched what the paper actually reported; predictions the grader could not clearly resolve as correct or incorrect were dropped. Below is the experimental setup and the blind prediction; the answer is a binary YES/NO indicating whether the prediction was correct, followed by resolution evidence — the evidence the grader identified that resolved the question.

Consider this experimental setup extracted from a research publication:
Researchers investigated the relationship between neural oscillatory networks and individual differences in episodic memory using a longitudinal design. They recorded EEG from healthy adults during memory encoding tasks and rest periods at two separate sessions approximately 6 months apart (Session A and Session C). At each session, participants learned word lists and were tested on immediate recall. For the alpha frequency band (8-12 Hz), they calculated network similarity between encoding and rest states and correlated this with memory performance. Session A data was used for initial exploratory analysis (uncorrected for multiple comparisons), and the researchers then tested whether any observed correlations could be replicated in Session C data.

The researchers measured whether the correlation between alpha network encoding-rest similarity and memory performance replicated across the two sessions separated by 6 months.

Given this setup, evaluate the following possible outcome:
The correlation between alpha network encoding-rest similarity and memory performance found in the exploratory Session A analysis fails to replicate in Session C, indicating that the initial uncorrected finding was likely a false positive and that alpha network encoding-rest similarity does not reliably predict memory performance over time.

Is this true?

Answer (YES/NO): NO